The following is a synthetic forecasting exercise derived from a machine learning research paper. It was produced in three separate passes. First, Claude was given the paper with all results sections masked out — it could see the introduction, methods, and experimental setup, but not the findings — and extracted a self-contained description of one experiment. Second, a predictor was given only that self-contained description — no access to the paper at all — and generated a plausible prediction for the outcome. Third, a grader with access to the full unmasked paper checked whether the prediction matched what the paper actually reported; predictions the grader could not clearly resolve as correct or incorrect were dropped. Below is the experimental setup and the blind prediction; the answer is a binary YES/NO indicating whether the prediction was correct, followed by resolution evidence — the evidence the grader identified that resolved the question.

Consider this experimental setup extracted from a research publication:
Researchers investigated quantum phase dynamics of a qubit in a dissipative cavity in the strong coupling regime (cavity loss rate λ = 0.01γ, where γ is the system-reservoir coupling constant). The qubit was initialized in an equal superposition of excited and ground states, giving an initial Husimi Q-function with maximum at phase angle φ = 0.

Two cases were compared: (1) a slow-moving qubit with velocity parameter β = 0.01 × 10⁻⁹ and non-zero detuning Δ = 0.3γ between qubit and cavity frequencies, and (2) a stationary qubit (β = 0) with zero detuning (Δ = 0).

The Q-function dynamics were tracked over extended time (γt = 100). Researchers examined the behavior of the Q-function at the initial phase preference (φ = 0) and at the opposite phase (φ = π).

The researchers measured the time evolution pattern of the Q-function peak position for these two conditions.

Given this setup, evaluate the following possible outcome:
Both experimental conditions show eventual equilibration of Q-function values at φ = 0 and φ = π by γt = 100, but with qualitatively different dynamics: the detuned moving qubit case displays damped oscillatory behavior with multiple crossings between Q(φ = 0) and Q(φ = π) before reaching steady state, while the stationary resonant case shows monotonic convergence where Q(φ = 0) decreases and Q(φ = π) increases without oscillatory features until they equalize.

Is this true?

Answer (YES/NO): NO